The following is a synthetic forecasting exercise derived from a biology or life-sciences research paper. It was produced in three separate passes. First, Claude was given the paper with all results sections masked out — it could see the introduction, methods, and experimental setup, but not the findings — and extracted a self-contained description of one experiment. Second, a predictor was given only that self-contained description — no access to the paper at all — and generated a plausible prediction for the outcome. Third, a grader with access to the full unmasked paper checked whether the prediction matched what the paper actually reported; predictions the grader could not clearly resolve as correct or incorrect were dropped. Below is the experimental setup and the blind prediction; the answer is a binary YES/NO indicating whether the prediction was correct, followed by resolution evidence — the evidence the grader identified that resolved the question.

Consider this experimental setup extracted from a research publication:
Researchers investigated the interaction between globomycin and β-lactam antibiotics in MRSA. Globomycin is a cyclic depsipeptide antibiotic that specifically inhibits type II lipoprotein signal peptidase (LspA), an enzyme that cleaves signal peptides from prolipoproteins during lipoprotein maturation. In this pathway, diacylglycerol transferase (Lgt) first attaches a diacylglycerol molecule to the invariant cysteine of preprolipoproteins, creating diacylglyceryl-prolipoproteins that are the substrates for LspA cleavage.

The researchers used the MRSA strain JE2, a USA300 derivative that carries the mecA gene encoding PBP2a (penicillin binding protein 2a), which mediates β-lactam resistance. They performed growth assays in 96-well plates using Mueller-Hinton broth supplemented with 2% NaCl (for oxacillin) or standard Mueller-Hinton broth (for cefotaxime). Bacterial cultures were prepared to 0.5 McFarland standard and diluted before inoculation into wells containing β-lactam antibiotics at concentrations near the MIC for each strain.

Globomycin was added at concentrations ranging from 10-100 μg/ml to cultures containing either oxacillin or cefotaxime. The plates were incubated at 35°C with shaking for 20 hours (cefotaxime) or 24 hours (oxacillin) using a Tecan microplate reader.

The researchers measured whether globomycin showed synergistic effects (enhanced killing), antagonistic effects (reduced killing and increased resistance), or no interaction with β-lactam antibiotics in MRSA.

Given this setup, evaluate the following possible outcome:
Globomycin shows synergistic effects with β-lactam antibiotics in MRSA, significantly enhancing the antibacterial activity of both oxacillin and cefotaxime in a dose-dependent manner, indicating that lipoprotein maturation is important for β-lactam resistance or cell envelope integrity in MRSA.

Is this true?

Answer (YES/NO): NO